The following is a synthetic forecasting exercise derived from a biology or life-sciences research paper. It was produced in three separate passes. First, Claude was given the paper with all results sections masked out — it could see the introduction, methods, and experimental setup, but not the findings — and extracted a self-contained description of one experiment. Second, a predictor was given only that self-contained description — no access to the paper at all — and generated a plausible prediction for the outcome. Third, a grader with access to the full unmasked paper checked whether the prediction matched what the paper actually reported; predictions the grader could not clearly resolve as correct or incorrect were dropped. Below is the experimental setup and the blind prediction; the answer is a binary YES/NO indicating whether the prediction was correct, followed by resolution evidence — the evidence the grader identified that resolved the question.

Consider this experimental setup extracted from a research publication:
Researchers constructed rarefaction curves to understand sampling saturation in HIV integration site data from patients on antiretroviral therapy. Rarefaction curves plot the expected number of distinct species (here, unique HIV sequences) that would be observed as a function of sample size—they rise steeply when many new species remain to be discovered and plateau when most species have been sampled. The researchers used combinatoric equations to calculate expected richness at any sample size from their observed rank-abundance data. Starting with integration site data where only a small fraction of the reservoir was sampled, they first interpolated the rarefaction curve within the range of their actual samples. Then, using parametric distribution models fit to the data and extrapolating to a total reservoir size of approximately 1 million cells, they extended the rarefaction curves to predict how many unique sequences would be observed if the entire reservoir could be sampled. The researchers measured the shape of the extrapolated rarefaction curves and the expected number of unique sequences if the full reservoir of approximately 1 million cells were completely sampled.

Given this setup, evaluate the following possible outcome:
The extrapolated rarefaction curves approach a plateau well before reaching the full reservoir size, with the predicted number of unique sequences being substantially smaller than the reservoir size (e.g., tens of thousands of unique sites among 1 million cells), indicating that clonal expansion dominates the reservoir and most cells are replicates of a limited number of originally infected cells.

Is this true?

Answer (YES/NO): YES